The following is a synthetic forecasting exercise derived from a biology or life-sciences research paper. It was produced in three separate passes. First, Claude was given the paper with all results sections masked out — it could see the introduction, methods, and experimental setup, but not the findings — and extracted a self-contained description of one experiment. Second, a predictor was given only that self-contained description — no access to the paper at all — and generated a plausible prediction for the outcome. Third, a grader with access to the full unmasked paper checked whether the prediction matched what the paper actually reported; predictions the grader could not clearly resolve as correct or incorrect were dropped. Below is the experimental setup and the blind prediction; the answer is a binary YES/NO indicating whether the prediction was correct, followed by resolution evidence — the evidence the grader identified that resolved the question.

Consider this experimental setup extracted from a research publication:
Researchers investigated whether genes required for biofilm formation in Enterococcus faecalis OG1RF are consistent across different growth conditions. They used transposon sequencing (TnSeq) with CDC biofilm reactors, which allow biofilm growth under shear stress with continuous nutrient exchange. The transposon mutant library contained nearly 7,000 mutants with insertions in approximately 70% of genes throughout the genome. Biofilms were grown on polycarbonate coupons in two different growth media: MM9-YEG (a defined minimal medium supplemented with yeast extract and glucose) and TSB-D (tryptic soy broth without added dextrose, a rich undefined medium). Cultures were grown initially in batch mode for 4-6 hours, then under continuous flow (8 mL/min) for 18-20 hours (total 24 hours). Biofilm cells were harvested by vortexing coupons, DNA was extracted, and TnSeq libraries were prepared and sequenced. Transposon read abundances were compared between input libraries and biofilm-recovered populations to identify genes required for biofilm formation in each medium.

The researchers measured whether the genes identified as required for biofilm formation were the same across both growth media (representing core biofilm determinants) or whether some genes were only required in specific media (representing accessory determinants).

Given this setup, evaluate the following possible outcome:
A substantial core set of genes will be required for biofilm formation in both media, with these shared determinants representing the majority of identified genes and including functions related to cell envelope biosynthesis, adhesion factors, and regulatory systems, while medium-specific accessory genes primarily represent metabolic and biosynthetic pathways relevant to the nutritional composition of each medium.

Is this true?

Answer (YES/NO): NO